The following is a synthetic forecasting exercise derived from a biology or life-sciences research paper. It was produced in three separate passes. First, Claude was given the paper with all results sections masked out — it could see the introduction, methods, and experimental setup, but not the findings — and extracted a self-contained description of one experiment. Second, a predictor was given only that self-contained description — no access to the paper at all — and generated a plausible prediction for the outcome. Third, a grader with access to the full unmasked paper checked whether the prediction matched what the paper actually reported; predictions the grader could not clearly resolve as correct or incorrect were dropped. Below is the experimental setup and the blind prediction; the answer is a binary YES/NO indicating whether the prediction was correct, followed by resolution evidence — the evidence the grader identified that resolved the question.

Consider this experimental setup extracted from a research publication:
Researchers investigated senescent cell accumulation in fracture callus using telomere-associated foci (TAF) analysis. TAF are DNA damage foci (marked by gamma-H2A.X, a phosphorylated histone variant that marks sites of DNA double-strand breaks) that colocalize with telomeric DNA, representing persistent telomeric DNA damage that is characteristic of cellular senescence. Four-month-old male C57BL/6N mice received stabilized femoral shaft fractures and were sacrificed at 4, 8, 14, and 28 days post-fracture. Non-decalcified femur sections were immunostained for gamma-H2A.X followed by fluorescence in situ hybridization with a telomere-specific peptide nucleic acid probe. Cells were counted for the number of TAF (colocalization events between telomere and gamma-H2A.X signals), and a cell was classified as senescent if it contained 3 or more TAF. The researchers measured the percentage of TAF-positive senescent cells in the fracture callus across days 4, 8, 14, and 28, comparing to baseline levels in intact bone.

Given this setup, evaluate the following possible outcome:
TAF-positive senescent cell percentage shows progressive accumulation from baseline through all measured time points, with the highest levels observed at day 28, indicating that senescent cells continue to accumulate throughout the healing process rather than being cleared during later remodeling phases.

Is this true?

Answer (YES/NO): NO